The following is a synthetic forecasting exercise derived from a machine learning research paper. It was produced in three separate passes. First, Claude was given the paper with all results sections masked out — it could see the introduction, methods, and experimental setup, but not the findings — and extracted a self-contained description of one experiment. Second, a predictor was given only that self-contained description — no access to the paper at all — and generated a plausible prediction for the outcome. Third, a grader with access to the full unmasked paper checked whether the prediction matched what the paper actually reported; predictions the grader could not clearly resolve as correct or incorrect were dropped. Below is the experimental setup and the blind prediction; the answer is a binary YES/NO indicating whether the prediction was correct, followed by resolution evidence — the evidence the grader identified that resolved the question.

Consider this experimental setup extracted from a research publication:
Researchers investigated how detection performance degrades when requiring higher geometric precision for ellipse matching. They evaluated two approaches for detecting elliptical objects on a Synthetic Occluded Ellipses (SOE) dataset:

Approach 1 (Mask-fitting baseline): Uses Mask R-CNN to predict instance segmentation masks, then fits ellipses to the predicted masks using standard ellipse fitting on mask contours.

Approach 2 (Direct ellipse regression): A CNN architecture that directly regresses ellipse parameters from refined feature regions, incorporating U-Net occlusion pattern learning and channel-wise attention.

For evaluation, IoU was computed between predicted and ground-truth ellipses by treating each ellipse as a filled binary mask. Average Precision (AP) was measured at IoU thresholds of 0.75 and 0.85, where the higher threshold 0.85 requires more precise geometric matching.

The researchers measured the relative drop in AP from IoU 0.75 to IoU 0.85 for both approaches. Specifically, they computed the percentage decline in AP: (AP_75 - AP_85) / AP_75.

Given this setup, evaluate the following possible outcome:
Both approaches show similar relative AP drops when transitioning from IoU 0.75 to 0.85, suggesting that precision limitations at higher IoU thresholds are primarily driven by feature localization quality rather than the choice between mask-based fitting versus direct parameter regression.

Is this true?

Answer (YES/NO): NO